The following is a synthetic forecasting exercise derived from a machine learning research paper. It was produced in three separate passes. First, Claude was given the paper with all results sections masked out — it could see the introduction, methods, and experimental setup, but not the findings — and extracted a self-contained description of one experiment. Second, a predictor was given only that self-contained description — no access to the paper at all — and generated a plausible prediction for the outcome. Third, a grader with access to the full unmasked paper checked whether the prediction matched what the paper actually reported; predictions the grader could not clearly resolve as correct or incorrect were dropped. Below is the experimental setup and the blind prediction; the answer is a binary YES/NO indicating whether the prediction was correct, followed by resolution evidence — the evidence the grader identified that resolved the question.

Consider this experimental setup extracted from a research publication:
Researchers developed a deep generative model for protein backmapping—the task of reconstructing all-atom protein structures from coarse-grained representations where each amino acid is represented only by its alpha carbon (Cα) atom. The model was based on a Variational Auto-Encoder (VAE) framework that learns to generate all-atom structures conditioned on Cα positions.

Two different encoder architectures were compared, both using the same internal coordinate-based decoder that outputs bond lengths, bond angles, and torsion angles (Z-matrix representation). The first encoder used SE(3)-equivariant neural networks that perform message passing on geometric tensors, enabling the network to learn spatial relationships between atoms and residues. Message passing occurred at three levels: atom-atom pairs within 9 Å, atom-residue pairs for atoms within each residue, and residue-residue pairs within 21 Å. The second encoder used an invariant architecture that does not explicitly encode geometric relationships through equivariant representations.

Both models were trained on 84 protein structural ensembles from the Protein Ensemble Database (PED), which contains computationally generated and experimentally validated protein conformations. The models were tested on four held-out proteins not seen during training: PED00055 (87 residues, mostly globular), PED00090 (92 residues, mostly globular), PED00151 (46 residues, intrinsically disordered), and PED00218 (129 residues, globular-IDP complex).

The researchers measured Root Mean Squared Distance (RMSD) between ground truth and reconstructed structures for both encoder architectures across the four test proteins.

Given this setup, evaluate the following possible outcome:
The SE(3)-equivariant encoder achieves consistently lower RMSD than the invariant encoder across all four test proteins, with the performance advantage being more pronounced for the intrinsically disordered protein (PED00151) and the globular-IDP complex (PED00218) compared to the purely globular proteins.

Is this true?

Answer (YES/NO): NO